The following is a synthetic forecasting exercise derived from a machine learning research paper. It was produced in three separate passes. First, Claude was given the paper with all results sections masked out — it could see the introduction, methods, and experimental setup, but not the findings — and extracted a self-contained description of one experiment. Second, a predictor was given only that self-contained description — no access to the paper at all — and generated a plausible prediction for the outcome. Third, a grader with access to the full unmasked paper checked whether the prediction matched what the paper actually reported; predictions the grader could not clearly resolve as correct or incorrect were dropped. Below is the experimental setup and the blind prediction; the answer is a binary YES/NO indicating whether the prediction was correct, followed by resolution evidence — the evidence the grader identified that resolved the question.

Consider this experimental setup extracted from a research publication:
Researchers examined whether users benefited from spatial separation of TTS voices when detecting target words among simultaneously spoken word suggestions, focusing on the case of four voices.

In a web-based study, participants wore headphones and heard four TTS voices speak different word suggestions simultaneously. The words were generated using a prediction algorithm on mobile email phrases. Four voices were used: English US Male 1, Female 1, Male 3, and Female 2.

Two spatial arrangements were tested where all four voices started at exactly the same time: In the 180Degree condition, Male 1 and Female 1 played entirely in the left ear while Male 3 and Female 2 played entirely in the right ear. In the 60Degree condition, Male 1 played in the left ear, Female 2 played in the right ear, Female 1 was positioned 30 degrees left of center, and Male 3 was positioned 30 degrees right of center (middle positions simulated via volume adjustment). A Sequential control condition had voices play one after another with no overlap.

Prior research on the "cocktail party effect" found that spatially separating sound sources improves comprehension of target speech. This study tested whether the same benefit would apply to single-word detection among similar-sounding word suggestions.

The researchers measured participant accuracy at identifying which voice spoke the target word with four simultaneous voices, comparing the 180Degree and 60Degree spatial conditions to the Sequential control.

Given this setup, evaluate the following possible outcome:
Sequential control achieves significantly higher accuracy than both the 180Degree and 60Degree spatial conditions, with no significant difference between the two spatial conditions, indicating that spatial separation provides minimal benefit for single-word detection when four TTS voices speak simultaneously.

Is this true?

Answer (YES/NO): YES